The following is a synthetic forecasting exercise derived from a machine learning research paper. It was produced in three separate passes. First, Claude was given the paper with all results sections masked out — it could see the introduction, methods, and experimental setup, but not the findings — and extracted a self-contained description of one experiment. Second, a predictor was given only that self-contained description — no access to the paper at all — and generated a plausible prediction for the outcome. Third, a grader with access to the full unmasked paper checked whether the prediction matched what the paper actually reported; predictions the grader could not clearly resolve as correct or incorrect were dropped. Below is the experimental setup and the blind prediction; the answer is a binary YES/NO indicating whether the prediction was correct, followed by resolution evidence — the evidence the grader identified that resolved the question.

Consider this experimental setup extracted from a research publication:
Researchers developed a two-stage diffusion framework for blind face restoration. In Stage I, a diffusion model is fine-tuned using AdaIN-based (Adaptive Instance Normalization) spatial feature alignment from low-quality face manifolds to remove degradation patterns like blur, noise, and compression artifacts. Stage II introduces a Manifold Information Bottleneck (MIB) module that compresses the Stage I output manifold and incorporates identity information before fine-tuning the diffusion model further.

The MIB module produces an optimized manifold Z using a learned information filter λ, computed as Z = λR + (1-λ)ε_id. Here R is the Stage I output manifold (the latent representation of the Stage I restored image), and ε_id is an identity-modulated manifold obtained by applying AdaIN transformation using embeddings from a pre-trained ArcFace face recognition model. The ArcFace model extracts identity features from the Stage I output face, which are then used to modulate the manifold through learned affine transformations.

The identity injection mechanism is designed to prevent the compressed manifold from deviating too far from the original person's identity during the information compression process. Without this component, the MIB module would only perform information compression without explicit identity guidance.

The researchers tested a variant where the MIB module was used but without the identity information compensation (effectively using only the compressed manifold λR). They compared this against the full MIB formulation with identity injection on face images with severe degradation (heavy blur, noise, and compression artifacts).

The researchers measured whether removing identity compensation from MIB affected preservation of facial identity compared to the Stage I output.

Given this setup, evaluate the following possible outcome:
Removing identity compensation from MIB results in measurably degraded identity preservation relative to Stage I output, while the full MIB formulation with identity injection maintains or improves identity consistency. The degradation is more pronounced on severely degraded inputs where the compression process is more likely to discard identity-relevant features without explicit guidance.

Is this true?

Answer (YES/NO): YES